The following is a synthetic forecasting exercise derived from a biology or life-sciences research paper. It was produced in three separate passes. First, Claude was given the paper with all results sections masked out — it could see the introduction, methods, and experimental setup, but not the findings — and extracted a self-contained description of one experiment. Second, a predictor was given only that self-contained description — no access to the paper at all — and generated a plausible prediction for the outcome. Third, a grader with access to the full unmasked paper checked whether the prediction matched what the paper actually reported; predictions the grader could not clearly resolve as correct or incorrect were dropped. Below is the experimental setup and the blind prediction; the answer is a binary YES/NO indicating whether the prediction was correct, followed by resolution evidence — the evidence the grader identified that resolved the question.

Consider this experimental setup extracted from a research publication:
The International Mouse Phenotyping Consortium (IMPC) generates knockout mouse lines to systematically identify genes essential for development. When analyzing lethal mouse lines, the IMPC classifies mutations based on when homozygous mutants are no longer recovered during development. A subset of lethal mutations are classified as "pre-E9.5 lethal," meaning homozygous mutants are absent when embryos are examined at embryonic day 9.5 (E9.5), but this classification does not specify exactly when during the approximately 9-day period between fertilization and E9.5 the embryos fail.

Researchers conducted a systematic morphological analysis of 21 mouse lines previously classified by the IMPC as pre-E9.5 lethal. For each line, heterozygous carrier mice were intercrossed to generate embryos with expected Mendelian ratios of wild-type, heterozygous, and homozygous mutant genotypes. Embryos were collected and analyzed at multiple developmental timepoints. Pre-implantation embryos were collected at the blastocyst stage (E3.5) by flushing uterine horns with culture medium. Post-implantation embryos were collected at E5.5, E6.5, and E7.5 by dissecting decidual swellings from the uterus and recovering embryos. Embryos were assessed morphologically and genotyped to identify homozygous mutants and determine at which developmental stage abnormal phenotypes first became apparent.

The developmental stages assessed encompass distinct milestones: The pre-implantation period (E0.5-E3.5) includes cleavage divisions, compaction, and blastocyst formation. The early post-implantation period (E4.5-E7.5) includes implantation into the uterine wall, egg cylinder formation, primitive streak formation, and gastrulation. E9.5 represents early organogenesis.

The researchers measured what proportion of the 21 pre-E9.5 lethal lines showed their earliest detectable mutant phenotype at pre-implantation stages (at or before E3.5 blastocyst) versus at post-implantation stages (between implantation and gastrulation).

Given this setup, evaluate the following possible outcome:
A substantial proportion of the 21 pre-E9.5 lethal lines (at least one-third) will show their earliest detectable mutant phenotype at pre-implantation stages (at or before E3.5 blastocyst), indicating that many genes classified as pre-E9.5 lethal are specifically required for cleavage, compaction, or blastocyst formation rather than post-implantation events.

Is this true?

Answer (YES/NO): NO